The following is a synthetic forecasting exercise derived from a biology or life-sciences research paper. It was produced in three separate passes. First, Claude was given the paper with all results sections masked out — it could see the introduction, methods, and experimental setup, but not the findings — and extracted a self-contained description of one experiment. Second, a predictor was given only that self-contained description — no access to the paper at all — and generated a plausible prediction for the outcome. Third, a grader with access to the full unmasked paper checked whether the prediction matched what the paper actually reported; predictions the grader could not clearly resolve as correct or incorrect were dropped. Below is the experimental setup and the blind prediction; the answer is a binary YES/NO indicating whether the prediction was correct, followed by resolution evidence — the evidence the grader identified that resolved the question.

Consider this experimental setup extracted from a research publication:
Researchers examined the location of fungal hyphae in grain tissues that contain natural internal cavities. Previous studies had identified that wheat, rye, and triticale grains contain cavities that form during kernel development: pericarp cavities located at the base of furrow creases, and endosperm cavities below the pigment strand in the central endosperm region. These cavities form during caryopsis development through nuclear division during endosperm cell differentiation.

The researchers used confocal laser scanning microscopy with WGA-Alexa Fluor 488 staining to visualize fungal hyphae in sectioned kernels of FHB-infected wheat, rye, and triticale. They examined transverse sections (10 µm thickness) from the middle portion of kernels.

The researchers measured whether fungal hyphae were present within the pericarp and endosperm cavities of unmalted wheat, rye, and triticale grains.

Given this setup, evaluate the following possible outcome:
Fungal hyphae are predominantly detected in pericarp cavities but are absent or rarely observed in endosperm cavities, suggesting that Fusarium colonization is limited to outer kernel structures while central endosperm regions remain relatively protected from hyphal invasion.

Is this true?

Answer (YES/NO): NO